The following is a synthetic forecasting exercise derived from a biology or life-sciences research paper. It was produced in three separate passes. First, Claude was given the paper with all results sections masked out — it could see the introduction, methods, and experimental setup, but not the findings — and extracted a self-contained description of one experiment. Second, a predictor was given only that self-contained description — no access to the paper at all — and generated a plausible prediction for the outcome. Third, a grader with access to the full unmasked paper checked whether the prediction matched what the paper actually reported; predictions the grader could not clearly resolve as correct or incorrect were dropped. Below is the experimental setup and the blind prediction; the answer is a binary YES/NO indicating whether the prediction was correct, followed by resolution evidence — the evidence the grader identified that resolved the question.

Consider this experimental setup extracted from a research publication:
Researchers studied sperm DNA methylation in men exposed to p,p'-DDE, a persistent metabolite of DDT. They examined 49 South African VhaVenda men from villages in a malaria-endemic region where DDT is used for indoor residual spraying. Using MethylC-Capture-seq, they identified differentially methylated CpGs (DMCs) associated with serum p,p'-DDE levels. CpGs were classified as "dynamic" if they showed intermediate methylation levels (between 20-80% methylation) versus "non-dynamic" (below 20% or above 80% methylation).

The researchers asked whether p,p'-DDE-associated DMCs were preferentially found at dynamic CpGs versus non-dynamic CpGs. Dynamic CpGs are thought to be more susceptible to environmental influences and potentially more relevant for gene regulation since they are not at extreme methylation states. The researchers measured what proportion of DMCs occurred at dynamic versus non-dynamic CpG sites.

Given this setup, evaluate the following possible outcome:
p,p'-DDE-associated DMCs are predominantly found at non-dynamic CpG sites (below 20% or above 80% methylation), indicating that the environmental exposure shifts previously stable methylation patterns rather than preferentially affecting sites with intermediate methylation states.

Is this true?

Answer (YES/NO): NO